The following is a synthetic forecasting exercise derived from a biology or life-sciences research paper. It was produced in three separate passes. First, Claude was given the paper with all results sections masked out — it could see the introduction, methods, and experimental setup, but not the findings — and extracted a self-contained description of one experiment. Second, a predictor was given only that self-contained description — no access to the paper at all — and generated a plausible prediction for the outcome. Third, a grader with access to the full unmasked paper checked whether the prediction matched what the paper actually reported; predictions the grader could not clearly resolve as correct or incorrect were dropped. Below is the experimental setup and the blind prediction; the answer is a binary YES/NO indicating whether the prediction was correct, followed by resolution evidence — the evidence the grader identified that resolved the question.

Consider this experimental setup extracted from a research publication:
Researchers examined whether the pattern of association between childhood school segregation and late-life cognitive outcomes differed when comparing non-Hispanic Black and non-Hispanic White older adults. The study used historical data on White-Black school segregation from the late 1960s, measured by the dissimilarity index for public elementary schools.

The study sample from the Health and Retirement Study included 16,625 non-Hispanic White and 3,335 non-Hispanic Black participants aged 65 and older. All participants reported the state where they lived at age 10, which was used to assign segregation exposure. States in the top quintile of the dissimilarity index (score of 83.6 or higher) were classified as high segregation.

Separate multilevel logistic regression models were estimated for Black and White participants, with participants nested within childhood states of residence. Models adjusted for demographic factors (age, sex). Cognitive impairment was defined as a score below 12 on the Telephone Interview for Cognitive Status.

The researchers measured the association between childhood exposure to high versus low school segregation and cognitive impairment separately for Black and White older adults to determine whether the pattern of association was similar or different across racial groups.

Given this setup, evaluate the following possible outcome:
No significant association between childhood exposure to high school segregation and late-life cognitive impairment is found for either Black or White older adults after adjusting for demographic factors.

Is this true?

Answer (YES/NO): NO